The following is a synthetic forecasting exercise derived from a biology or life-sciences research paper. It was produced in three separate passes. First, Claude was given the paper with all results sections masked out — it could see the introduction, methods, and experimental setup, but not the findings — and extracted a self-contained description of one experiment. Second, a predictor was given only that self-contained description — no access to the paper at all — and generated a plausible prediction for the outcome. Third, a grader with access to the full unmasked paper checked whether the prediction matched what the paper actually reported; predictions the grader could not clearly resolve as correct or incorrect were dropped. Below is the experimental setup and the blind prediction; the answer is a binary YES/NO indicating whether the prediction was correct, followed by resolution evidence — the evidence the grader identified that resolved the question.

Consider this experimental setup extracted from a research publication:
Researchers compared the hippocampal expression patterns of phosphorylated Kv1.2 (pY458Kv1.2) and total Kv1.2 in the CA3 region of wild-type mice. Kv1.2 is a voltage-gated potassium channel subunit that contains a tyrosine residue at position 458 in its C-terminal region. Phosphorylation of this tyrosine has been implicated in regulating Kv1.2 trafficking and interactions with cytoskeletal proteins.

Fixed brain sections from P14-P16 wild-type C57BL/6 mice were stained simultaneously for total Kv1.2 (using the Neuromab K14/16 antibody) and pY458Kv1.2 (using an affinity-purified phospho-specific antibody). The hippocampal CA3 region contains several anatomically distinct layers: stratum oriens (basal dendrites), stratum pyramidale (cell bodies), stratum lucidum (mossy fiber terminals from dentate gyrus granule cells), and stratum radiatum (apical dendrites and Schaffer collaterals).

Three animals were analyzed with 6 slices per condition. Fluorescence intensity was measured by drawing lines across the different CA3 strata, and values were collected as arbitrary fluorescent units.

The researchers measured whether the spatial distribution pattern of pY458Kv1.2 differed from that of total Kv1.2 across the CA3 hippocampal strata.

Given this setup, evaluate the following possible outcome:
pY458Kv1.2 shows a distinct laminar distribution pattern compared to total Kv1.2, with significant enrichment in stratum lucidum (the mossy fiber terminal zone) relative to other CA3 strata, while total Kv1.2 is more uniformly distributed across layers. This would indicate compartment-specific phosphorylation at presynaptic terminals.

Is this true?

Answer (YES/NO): NO